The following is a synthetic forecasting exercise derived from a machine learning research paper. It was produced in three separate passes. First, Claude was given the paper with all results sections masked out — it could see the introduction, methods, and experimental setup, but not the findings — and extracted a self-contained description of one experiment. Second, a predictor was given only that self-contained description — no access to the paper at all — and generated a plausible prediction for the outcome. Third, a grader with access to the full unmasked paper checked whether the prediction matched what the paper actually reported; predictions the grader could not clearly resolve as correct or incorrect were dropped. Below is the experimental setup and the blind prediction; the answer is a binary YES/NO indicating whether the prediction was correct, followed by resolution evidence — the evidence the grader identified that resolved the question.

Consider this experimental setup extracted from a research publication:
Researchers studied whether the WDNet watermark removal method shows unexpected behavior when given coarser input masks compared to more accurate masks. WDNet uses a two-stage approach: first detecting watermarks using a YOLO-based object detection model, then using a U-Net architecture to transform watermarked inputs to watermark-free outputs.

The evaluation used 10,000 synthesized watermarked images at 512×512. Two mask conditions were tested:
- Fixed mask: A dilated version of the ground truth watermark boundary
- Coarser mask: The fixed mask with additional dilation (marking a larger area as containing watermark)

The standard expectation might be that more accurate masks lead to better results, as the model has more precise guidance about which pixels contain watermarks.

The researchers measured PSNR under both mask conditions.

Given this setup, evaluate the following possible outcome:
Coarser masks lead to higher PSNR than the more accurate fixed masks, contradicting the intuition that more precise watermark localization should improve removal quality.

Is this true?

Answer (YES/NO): YES